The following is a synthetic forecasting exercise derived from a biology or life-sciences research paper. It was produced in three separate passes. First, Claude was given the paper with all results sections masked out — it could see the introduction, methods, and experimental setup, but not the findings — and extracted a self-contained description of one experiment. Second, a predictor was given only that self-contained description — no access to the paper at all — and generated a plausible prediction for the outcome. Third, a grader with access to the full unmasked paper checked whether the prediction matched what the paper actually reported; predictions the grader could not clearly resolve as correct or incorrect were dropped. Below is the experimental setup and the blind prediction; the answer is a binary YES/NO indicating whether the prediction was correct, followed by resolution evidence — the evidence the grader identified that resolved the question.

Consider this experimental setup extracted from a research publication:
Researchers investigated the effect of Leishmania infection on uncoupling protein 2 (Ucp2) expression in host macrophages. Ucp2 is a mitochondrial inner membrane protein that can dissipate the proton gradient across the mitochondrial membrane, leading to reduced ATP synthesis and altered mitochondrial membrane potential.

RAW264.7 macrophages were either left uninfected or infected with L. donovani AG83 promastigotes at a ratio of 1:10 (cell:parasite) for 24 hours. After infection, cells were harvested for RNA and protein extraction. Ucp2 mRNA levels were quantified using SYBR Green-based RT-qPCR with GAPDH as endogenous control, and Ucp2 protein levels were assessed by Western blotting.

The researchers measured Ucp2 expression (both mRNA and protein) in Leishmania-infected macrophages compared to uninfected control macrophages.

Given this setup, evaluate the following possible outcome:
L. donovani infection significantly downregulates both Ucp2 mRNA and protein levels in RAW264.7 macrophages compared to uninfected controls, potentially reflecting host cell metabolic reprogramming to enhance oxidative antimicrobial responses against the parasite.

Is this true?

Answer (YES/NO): NO